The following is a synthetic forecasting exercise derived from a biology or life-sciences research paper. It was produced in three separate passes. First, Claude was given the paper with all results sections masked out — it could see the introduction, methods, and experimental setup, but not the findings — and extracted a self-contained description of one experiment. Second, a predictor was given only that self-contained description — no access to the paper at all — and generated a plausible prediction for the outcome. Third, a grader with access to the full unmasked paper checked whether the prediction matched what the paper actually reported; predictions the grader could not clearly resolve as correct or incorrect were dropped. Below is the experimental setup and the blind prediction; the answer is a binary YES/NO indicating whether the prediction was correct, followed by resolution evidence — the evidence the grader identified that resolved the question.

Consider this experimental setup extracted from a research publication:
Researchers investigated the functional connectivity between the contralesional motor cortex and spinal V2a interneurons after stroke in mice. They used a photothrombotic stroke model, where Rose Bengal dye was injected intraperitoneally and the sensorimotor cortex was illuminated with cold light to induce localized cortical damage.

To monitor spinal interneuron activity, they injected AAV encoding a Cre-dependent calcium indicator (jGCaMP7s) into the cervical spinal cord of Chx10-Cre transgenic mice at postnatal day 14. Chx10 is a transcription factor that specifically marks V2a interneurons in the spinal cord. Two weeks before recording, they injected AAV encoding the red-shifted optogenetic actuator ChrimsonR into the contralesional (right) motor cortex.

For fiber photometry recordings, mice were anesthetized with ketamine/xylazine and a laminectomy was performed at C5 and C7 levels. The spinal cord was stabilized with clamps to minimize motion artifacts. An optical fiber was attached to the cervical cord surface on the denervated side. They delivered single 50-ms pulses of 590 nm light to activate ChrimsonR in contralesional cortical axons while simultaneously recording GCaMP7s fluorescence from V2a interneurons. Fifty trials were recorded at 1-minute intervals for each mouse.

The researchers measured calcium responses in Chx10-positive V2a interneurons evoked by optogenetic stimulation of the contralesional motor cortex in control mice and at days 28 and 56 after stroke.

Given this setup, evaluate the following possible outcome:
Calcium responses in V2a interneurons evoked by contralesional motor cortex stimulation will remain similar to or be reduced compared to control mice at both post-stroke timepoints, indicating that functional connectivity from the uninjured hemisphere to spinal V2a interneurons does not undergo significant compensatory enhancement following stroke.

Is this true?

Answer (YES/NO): NO